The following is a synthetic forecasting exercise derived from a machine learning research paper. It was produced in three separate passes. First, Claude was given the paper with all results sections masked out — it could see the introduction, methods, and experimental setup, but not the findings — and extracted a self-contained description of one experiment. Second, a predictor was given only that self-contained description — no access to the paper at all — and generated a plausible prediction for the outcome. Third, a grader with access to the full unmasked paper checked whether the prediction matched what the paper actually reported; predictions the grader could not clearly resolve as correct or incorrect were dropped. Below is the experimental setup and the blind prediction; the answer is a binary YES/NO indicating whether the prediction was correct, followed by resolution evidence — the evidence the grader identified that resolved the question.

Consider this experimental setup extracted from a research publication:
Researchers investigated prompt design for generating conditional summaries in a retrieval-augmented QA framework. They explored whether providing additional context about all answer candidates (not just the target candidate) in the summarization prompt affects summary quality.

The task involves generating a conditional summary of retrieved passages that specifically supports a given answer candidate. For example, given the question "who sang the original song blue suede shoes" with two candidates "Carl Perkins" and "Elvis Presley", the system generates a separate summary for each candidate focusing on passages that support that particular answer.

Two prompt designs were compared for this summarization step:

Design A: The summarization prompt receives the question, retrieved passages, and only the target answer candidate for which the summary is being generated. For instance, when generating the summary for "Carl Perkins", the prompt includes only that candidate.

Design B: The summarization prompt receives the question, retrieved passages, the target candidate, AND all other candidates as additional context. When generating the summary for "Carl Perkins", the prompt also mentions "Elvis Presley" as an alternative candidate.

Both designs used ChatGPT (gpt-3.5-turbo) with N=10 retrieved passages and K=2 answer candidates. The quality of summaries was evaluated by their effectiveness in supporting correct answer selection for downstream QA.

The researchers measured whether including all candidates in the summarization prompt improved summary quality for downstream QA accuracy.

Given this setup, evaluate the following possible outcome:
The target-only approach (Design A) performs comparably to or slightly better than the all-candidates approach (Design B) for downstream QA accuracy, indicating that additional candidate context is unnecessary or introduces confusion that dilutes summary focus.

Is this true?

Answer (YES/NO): NO